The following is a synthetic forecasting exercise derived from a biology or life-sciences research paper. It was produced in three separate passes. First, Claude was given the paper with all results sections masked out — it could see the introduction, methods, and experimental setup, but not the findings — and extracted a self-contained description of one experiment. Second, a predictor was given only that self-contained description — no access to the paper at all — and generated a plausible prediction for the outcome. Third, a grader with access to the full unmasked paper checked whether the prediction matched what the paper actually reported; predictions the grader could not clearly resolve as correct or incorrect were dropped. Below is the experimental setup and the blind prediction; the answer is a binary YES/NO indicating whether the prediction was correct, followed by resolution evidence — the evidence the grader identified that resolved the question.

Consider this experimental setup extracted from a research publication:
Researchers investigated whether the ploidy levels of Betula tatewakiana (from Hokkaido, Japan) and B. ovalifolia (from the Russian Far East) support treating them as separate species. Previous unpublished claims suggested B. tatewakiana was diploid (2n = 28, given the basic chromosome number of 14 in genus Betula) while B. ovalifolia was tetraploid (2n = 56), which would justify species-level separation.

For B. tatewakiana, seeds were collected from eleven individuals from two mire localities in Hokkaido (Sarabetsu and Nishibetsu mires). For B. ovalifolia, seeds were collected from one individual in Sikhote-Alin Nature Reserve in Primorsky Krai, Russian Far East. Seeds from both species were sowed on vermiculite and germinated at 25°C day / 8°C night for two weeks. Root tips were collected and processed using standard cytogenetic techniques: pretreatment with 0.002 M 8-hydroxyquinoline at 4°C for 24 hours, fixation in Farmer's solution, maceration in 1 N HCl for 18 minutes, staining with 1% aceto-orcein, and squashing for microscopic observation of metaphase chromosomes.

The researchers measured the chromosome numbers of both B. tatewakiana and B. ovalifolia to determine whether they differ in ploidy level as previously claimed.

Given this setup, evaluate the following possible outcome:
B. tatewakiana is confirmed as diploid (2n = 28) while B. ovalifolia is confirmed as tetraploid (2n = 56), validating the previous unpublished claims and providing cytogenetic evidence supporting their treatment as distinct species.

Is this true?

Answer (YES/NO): NO